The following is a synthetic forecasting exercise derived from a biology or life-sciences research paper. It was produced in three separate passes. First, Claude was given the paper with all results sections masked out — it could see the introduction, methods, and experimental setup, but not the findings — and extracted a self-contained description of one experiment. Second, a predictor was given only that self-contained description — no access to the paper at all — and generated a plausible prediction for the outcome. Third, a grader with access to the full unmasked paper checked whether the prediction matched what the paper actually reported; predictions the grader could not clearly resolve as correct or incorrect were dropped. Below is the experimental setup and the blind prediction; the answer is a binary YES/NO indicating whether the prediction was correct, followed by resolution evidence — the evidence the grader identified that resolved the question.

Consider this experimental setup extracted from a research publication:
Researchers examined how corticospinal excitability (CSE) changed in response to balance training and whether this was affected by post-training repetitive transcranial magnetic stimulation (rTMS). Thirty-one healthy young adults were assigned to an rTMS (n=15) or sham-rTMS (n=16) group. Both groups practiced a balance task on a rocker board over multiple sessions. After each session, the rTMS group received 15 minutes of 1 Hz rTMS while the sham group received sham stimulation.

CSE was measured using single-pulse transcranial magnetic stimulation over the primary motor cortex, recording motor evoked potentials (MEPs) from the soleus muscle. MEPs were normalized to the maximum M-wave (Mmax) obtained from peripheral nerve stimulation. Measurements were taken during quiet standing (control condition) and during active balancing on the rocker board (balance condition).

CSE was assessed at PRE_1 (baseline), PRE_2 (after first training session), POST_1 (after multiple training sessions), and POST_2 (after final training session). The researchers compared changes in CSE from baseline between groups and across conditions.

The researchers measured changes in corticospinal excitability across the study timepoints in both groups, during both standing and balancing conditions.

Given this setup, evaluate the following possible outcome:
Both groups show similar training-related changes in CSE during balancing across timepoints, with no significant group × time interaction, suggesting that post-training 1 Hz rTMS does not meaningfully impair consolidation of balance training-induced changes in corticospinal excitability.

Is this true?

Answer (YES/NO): YES